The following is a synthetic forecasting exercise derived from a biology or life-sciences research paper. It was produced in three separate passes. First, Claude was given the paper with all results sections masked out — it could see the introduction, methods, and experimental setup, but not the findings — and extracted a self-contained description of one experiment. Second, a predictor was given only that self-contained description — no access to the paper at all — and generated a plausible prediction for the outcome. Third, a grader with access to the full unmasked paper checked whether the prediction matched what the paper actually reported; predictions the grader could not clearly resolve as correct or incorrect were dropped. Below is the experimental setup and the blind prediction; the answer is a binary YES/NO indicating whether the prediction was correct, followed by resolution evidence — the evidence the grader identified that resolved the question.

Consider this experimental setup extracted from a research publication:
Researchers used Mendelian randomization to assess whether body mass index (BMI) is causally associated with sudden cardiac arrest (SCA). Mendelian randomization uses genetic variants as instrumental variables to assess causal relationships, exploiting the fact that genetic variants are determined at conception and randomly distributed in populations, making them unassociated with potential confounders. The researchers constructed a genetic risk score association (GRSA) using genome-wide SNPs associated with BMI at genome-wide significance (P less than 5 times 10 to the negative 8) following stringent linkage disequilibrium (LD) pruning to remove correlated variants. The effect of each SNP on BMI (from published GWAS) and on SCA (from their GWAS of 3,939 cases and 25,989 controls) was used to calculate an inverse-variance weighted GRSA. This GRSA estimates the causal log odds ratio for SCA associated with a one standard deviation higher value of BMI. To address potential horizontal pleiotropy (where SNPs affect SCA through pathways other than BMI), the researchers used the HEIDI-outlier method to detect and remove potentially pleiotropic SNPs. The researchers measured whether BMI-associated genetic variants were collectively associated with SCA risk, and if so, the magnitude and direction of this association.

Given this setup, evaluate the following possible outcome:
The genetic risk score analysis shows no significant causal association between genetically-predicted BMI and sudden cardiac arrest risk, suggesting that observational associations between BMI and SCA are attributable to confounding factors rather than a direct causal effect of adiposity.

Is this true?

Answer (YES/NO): NO